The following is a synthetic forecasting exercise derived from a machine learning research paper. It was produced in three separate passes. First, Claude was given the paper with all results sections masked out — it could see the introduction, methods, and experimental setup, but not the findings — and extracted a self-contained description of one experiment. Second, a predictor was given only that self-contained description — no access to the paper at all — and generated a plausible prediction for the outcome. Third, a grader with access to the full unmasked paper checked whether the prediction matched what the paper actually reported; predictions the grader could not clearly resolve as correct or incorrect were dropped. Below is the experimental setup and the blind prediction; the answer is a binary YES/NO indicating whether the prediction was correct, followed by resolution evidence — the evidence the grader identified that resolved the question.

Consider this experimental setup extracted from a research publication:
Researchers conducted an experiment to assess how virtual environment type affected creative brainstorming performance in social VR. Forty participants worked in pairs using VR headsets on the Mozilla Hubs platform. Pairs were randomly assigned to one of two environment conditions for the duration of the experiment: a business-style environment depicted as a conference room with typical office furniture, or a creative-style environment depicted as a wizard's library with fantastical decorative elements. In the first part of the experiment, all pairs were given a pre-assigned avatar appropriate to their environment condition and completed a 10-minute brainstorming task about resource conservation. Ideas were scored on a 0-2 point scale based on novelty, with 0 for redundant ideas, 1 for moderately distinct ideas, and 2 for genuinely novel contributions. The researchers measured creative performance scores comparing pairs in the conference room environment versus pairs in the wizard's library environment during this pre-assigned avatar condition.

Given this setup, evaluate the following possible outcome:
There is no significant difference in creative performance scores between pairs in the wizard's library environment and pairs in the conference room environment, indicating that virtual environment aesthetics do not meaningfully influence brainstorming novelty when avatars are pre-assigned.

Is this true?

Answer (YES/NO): YES